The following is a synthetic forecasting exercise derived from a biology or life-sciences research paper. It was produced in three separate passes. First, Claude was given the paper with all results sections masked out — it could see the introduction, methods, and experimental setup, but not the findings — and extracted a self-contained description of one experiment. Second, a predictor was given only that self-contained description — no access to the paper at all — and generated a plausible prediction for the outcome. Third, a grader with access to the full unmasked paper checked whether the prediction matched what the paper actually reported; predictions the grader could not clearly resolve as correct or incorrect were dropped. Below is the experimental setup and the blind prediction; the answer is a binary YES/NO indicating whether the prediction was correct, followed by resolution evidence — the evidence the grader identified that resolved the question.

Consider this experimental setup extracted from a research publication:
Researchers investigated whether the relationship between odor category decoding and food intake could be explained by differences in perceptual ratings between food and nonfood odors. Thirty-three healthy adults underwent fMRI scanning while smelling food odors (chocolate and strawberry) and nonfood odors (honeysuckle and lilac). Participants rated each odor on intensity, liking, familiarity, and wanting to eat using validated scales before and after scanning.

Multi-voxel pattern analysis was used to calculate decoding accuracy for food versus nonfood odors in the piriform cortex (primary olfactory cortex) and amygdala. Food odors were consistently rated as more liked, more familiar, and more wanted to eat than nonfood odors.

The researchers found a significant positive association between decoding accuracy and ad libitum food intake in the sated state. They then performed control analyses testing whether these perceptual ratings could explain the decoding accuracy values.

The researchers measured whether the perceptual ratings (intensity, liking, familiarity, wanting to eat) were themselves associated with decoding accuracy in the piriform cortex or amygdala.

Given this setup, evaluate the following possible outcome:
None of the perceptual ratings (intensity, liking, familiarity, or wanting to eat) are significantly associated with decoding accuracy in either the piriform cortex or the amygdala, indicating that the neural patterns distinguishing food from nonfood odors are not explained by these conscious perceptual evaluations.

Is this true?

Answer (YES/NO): YES